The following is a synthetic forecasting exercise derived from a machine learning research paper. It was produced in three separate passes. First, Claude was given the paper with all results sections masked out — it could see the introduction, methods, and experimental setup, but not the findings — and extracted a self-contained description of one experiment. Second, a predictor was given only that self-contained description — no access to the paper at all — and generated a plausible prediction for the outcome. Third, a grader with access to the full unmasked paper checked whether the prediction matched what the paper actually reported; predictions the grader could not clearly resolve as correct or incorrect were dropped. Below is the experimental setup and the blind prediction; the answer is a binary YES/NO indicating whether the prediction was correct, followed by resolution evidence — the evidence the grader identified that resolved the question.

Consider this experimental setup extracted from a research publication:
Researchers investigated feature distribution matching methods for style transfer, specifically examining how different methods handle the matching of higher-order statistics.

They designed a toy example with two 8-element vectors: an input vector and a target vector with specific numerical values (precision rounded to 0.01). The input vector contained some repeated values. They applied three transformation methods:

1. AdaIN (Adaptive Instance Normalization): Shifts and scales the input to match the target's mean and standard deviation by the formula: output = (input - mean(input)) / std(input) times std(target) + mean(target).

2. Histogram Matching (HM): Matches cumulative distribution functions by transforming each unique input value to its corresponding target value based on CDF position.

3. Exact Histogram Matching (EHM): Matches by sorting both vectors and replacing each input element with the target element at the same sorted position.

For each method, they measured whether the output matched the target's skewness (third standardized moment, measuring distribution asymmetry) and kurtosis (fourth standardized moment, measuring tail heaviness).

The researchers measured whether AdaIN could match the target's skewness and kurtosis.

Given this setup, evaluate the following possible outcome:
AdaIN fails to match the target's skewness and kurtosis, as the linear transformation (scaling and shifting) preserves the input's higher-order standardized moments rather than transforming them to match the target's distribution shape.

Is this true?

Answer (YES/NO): YES